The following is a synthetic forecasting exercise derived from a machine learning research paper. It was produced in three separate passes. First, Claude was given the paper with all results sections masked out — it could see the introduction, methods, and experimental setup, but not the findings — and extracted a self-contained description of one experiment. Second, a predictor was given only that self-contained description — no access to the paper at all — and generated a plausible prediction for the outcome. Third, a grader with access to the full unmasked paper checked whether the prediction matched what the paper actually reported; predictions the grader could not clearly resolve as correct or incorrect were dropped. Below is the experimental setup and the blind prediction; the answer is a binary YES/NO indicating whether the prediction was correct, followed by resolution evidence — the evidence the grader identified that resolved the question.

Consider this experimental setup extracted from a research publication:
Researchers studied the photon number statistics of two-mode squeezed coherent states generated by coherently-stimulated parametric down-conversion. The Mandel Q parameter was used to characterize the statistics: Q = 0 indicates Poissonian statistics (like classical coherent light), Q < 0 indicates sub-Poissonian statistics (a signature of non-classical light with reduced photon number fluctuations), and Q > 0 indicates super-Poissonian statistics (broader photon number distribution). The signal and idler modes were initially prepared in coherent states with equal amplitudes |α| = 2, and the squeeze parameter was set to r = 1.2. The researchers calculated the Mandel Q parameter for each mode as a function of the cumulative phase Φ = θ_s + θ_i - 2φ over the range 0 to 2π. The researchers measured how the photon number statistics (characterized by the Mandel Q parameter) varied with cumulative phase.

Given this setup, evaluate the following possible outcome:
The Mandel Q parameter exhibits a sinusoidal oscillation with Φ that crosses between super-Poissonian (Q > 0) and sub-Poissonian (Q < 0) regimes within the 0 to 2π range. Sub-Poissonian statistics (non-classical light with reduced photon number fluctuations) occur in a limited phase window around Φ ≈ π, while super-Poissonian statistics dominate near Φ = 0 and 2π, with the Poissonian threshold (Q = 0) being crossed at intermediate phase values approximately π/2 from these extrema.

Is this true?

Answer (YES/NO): NO